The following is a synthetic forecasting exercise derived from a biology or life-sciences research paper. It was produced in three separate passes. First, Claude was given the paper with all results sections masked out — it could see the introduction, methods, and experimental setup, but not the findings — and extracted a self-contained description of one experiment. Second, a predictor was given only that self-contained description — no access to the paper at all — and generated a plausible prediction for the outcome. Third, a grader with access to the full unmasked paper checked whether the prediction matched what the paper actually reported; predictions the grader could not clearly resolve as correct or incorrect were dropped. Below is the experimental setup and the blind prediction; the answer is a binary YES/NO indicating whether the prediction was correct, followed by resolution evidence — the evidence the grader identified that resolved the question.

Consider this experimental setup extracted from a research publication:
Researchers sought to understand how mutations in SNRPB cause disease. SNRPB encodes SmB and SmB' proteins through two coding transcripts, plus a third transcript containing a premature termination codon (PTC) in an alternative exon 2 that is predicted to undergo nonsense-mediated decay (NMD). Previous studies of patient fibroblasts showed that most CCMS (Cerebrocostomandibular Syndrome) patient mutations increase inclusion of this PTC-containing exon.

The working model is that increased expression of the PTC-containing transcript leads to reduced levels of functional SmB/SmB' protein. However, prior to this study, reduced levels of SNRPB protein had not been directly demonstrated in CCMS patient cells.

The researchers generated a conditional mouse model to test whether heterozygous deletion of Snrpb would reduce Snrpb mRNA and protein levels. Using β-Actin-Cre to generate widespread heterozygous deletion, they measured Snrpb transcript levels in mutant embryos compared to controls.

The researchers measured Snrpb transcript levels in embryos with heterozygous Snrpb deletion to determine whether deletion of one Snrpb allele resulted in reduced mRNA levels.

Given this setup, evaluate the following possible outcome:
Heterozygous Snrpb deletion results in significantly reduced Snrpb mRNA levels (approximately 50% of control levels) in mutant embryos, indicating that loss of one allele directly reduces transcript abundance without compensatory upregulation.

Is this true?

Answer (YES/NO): NO